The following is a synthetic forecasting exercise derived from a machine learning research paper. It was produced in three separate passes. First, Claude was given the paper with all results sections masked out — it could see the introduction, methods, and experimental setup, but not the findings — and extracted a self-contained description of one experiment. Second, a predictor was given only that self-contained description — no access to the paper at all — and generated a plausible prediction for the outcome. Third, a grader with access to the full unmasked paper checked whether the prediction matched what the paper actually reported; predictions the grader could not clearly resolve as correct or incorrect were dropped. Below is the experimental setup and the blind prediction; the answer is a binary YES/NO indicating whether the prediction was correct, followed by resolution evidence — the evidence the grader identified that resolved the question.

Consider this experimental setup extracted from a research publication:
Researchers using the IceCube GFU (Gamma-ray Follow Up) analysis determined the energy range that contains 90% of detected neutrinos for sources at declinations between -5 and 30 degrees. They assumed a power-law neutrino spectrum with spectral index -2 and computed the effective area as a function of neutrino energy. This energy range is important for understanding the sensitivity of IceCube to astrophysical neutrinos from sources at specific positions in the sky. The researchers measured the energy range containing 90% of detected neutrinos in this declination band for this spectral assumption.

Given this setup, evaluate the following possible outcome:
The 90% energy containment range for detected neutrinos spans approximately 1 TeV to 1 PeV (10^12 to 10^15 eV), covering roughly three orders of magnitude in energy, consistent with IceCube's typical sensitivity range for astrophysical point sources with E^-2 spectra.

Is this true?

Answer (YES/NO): NO